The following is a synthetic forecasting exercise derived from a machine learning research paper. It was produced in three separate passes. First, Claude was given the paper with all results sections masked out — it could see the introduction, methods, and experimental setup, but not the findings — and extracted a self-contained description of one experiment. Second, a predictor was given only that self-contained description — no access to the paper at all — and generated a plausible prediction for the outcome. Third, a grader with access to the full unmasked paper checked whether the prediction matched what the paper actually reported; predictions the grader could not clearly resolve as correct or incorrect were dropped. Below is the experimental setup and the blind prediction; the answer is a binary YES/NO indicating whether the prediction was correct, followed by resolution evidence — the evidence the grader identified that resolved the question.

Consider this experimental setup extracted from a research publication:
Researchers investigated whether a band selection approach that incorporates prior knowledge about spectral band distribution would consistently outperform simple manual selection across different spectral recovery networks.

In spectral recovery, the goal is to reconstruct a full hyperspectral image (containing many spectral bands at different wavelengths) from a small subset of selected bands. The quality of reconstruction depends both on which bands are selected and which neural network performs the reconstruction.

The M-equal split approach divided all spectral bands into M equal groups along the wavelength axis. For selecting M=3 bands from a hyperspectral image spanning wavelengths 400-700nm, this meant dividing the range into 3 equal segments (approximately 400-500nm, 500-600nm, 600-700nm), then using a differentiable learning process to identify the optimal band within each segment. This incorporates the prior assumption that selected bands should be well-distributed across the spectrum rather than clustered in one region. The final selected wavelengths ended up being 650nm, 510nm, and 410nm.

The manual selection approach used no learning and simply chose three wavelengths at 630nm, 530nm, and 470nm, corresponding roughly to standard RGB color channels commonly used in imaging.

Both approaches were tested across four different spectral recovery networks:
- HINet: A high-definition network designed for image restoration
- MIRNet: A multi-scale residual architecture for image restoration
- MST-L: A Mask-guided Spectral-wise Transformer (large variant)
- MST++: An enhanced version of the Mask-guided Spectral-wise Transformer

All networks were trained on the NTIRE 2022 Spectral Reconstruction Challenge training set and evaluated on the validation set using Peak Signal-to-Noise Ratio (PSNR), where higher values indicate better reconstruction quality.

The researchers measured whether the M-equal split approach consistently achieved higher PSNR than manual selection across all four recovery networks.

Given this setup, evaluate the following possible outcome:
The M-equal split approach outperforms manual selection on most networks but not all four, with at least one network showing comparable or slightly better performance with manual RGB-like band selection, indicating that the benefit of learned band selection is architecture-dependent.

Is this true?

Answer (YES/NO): NO